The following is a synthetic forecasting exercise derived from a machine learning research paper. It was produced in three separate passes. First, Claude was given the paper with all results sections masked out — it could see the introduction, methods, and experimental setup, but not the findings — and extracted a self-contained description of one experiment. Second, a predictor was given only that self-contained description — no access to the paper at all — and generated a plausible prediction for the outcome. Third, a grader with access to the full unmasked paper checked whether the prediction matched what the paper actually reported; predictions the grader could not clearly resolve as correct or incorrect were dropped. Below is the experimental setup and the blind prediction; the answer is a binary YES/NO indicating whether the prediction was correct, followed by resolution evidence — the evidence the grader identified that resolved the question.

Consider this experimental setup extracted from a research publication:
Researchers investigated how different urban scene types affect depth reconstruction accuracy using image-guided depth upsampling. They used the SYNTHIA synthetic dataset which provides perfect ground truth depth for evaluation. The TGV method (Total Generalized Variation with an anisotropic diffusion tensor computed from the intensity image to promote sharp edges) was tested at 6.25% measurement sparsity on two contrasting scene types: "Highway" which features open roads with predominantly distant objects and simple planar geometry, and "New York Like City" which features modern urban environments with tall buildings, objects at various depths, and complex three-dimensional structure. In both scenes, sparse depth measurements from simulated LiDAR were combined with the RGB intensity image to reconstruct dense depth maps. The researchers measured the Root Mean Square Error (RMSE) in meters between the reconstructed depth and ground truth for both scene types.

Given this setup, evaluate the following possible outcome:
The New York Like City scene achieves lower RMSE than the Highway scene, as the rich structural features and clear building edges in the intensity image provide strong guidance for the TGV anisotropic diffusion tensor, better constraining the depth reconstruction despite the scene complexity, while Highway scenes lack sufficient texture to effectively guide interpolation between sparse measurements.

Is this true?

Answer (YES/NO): NO